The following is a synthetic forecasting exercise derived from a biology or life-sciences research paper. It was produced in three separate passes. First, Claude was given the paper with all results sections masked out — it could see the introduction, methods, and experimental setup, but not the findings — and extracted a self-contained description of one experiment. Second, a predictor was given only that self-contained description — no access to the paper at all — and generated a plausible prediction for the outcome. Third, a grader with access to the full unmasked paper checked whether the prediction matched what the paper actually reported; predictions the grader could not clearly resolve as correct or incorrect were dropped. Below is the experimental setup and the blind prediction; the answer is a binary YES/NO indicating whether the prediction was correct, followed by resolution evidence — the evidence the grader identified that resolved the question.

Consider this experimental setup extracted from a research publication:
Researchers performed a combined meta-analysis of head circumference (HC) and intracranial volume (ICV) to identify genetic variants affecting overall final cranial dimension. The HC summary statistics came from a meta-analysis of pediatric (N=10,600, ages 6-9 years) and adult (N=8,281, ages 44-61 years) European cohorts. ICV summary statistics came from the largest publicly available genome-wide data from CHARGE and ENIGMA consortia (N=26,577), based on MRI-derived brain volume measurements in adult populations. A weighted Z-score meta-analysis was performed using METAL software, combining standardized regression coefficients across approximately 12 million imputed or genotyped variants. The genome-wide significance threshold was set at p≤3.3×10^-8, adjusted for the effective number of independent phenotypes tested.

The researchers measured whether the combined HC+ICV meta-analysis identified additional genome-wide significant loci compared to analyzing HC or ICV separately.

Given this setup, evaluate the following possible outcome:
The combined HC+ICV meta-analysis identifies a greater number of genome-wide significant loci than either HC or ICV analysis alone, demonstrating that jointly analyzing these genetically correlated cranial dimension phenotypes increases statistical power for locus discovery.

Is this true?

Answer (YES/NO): YES